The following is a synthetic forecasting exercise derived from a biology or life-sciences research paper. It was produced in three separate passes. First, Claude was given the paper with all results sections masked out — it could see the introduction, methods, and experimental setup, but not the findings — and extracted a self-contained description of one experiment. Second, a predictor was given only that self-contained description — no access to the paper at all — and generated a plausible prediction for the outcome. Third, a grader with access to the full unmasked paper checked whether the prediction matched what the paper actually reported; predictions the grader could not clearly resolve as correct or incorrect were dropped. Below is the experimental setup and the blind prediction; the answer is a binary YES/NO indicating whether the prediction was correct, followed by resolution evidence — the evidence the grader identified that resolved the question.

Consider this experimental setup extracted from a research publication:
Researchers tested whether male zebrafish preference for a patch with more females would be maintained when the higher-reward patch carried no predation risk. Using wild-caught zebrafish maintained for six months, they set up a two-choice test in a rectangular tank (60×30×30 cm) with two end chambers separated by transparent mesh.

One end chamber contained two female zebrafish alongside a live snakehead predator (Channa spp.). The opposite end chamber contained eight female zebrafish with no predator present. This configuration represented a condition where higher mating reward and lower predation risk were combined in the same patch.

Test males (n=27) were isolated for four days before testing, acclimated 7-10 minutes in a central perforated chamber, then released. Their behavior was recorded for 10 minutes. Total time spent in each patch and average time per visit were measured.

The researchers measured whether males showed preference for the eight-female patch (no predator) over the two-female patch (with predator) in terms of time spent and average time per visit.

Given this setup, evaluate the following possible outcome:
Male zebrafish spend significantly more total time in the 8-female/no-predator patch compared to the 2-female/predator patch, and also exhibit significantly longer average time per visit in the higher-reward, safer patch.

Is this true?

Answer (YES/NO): YES